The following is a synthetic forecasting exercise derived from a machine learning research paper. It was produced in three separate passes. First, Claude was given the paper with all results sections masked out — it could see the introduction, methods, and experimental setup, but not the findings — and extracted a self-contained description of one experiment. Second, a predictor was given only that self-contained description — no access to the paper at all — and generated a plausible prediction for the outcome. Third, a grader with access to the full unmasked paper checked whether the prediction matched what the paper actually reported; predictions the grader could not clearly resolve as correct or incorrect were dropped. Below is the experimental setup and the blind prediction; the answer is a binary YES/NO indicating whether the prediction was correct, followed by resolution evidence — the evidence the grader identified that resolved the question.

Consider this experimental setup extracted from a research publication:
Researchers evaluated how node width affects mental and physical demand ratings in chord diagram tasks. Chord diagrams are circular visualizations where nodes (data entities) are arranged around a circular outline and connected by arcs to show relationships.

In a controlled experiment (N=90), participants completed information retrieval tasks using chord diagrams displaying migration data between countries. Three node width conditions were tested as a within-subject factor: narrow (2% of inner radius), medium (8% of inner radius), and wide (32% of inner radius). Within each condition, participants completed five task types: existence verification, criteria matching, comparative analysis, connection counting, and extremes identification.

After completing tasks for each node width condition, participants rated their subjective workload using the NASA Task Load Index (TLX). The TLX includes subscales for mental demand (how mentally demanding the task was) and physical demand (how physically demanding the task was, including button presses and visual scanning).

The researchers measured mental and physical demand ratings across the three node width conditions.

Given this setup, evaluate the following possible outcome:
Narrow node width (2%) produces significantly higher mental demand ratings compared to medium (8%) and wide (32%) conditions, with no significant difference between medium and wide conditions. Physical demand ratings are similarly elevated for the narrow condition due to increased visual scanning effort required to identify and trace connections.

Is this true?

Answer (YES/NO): NO